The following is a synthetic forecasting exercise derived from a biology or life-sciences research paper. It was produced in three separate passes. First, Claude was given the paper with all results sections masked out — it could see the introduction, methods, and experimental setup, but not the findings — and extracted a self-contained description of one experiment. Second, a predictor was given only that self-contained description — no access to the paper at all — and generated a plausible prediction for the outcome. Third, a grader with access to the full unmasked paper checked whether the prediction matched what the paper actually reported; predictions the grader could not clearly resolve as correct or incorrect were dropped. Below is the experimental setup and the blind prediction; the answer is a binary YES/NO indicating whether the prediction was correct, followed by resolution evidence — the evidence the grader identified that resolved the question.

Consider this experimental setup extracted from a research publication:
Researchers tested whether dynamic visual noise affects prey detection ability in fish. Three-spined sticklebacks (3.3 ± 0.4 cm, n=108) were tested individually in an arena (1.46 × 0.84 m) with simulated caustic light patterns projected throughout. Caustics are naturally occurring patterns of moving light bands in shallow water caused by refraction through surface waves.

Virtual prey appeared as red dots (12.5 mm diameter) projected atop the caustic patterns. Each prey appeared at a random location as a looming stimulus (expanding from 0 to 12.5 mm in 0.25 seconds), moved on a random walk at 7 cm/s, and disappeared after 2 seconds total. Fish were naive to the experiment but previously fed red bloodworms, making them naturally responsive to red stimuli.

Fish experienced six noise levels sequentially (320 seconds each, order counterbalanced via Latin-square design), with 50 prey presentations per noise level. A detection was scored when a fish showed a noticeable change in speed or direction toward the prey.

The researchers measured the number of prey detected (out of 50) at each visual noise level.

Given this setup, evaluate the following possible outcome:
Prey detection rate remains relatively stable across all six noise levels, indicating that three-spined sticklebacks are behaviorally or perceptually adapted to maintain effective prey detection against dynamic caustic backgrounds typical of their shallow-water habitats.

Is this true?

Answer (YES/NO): NO